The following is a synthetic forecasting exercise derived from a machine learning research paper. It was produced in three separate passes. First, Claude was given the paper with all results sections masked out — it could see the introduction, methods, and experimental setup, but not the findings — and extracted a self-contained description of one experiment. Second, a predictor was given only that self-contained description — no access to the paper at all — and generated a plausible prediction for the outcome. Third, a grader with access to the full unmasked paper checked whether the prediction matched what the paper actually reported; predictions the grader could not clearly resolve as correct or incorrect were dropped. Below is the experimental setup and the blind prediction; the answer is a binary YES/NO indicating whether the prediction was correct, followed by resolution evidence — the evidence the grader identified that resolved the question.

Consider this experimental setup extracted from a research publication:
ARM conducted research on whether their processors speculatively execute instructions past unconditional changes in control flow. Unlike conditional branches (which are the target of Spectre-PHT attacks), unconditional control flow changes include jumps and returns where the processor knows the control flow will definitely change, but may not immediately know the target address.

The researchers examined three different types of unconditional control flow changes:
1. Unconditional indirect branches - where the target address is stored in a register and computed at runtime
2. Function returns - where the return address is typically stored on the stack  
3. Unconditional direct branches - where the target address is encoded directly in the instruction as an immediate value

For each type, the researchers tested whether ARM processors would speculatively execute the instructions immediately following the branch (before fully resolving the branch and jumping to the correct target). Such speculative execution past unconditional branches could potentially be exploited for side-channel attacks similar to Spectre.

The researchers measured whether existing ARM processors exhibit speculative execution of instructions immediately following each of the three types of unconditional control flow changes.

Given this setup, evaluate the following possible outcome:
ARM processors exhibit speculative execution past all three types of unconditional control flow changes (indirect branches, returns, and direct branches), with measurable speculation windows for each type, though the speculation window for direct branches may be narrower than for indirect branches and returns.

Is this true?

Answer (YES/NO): NO